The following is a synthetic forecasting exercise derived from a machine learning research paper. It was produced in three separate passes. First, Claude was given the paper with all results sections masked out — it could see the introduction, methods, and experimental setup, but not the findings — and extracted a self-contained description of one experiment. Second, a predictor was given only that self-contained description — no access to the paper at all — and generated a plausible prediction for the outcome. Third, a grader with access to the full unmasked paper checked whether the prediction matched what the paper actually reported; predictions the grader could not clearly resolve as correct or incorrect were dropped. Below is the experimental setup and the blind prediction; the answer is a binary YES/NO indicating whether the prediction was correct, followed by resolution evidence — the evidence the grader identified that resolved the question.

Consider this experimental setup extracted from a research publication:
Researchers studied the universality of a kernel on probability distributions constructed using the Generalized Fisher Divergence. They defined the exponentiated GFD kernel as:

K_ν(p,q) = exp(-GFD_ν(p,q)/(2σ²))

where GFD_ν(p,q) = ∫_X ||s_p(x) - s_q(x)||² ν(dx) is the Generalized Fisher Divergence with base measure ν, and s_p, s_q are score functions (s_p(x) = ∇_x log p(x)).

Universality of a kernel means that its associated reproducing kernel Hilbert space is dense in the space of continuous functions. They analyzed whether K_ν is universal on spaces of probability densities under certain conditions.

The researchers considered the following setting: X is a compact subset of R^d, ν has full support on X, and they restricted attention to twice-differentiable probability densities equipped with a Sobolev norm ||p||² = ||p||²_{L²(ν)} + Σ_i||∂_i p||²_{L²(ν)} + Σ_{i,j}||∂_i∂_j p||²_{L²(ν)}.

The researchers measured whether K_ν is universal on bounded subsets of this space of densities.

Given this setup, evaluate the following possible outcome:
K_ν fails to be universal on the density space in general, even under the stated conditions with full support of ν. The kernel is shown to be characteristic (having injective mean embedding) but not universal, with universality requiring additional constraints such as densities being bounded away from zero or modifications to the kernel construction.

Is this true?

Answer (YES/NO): NO